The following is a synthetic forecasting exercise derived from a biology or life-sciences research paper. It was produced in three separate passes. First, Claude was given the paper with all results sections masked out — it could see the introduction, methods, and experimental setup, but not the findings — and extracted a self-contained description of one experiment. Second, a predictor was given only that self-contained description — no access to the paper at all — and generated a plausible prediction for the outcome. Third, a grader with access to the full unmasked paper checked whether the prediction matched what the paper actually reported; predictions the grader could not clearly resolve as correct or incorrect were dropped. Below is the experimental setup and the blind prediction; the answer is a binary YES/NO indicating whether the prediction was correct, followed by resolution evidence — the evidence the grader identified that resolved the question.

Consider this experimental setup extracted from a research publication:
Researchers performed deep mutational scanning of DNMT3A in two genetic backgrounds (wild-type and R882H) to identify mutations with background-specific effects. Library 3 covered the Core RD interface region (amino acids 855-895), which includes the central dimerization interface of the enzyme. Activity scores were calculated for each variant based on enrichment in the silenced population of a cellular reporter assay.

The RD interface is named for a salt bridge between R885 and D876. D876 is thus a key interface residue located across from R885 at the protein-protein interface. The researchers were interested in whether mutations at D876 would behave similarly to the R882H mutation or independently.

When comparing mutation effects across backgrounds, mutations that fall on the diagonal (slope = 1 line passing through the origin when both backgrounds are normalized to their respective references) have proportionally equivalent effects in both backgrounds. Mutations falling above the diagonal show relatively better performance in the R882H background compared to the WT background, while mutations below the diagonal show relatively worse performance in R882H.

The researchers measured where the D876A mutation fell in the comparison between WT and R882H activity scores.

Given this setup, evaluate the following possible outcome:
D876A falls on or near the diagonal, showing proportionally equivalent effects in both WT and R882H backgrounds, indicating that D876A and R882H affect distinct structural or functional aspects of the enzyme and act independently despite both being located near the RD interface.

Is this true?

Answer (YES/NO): NO